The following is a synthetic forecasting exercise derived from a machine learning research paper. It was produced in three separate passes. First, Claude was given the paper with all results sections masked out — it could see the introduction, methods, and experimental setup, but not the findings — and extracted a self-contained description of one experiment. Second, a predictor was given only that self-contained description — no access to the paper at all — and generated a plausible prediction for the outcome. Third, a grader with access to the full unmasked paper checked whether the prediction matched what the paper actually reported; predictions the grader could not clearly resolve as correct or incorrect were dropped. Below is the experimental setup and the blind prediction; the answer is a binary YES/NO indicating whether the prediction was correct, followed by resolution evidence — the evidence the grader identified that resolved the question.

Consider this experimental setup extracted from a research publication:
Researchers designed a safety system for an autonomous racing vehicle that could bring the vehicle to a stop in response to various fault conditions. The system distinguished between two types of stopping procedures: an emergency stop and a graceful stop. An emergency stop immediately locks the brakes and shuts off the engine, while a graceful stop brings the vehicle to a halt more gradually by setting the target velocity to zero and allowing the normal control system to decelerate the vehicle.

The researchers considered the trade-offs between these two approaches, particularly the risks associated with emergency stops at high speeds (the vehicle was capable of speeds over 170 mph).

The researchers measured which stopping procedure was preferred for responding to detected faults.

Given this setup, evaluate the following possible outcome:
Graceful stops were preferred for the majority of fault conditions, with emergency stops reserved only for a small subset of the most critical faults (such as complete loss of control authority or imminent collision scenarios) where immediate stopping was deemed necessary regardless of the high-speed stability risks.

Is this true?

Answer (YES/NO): YES